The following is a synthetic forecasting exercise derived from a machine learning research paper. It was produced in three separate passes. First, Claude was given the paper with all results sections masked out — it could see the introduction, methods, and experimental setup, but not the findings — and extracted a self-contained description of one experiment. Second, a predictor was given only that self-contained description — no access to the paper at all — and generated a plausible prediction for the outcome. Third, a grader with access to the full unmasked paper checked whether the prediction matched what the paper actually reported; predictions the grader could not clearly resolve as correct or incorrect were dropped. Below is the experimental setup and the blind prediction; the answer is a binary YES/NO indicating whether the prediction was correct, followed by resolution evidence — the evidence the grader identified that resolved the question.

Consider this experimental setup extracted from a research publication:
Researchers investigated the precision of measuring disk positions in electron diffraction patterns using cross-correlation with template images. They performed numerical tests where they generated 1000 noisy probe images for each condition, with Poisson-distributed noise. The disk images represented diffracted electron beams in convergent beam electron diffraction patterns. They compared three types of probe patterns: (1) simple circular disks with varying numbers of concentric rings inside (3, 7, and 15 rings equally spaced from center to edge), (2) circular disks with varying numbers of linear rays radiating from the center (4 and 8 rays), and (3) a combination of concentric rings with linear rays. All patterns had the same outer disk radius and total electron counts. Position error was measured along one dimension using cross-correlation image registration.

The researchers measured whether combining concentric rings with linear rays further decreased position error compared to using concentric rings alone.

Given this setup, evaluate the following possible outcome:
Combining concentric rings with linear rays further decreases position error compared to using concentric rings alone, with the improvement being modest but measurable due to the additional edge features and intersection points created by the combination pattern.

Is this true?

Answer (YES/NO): NO